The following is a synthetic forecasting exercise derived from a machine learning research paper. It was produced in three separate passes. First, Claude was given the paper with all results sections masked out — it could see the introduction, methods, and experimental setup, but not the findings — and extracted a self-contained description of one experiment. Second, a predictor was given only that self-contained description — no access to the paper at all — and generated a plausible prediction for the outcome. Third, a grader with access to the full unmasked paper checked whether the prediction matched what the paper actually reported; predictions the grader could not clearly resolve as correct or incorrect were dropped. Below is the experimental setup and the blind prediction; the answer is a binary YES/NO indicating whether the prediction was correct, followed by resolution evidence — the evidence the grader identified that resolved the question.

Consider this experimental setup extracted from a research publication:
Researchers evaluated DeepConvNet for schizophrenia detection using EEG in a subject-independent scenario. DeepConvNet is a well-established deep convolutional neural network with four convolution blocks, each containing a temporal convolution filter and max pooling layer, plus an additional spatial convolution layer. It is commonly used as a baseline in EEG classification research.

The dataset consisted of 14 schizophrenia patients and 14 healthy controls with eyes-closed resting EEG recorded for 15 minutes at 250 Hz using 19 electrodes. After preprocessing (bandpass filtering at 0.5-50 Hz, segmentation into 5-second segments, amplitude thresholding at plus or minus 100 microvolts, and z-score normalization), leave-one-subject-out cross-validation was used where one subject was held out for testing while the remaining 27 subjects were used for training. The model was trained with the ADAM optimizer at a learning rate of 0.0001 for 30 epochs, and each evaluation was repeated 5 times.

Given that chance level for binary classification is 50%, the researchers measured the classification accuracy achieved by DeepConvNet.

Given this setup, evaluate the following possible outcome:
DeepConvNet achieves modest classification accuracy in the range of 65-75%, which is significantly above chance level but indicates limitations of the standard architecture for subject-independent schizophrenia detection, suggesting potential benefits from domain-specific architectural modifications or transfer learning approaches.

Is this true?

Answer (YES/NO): NO